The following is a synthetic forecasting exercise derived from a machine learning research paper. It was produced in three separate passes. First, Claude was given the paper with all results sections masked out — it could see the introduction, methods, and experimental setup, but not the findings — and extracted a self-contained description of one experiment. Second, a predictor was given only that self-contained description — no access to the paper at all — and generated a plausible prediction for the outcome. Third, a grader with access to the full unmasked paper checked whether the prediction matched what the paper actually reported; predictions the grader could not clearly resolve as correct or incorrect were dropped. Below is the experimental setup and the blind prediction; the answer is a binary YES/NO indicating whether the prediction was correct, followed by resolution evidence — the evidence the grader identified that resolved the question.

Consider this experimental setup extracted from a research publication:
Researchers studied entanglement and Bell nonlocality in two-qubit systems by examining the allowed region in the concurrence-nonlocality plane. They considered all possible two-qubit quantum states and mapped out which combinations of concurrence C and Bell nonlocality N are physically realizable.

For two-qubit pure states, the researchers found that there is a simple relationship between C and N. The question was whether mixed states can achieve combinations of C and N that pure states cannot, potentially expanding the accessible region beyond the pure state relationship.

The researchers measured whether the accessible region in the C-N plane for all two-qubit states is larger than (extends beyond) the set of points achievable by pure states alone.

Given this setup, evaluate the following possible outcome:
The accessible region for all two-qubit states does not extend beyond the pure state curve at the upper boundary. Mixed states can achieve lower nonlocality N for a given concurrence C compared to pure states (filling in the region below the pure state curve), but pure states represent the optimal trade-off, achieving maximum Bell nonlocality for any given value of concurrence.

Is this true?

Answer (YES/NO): YES